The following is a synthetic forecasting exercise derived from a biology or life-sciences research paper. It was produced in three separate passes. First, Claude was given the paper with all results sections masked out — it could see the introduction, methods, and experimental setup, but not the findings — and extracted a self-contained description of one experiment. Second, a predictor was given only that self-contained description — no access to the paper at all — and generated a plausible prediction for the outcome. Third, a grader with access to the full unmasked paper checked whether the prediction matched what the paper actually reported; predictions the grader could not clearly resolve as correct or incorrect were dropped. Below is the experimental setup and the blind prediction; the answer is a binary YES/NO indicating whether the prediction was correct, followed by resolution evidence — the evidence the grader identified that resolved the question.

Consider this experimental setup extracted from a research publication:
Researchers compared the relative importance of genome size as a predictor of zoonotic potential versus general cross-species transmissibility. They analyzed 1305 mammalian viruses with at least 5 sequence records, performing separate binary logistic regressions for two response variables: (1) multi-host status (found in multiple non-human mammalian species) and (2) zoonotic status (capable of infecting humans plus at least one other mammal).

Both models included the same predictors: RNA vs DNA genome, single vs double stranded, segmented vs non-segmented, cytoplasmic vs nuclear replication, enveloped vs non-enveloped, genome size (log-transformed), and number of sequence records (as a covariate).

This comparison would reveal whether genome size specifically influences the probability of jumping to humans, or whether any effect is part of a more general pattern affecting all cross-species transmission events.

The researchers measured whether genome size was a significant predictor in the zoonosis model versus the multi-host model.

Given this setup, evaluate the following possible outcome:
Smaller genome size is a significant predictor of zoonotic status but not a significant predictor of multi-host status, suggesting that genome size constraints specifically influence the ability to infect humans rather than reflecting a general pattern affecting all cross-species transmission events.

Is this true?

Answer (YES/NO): YES